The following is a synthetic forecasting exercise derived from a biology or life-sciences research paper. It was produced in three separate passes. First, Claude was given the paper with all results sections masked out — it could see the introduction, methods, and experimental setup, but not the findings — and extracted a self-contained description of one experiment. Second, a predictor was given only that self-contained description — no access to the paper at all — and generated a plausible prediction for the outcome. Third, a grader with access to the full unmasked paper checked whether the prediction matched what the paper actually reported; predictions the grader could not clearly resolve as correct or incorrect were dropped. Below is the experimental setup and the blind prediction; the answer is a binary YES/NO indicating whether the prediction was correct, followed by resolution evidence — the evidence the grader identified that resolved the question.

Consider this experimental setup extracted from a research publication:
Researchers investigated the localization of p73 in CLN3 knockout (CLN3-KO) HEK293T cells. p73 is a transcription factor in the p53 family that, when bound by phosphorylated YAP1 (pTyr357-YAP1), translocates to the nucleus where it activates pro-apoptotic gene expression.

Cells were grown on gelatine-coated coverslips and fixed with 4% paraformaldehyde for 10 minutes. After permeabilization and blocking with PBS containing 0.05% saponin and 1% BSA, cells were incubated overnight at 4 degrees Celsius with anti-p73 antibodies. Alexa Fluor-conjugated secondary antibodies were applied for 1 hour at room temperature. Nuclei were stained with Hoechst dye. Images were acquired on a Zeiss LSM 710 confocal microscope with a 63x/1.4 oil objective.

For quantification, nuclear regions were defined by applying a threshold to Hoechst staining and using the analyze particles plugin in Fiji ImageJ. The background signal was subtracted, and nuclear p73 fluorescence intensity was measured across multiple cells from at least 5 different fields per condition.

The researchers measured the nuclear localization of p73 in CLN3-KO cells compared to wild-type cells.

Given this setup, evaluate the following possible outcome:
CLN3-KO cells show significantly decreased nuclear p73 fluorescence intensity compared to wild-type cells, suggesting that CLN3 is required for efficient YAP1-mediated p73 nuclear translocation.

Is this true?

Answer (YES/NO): NO